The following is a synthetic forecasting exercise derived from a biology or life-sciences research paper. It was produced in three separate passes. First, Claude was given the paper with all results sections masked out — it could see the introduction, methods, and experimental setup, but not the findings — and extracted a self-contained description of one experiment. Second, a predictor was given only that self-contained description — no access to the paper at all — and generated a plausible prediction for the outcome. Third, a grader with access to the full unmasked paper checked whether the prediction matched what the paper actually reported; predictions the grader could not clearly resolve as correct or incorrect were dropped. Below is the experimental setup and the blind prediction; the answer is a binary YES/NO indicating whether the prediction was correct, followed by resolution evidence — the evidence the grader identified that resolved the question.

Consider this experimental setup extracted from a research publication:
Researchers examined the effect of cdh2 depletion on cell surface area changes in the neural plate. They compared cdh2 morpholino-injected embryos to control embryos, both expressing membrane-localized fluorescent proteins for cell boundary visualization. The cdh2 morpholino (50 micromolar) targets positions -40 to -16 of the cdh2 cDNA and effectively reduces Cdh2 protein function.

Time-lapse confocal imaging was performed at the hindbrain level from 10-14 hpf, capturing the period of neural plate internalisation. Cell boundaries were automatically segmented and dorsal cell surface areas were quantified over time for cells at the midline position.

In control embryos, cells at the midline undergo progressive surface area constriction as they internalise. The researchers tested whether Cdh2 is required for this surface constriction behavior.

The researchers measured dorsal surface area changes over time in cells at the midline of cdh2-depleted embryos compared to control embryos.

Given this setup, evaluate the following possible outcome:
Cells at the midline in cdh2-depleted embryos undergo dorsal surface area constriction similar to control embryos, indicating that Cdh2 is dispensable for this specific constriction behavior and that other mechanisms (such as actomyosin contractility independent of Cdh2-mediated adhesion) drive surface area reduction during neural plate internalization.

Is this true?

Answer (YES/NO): NO